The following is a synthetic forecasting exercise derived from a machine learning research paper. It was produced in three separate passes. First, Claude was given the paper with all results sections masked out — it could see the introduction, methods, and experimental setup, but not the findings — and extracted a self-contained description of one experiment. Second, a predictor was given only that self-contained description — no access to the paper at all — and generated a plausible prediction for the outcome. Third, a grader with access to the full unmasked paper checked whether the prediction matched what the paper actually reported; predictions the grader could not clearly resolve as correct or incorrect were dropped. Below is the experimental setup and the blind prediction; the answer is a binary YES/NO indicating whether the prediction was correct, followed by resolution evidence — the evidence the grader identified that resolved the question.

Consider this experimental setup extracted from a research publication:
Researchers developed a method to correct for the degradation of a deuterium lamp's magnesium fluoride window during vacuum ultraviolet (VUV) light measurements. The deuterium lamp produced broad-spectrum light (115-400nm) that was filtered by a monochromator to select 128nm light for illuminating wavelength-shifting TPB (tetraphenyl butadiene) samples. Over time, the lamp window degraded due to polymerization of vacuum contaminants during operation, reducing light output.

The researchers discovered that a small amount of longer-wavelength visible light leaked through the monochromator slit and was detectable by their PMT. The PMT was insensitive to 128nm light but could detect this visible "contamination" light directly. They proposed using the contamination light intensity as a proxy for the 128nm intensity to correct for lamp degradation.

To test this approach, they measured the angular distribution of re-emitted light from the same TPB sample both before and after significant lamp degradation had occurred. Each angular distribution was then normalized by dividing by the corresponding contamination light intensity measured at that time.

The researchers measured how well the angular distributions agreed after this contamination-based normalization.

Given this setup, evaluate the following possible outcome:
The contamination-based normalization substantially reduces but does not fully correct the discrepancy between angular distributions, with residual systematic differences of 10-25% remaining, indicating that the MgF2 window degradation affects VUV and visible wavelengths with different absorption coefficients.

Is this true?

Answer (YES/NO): NO